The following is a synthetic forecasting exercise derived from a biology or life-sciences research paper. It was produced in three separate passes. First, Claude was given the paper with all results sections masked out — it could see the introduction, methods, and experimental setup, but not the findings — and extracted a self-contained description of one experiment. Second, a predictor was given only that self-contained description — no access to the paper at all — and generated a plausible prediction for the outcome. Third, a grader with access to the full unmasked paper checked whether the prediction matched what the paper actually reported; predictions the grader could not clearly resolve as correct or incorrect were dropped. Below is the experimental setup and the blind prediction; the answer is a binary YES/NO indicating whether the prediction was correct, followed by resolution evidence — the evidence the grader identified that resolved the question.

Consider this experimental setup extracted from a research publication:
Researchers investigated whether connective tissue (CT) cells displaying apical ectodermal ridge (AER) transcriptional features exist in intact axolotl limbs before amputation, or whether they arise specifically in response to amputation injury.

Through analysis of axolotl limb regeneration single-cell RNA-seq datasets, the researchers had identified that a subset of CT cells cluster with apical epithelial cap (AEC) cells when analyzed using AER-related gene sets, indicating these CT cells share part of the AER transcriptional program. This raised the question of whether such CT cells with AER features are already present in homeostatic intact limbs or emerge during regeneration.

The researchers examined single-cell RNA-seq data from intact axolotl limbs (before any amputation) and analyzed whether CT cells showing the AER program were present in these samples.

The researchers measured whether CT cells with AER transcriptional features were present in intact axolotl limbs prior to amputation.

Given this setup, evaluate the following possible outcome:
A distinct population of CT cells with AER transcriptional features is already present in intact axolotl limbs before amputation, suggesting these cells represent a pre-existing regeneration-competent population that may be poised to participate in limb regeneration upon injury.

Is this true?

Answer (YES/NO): YES